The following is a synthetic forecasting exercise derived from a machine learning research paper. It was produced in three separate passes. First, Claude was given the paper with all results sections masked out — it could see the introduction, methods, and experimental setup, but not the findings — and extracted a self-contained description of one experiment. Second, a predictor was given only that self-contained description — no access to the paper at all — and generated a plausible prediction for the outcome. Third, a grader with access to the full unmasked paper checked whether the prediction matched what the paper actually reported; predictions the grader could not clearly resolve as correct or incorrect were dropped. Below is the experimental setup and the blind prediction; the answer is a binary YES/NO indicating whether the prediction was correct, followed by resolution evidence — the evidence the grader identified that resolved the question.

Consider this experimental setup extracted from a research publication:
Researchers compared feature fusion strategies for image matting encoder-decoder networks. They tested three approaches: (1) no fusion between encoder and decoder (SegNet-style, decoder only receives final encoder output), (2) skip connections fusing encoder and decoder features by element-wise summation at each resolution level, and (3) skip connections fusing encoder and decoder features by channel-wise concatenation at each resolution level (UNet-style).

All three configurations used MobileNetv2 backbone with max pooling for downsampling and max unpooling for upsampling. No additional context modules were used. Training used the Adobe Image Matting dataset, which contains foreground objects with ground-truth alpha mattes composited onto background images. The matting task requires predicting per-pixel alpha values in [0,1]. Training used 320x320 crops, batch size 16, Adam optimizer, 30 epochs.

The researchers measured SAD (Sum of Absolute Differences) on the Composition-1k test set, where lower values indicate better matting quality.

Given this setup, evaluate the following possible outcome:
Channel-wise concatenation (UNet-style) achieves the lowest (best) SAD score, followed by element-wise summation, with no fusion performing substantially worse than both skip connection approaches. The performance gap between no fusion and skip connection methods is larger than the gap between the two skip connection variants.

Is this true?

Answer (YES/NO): YES